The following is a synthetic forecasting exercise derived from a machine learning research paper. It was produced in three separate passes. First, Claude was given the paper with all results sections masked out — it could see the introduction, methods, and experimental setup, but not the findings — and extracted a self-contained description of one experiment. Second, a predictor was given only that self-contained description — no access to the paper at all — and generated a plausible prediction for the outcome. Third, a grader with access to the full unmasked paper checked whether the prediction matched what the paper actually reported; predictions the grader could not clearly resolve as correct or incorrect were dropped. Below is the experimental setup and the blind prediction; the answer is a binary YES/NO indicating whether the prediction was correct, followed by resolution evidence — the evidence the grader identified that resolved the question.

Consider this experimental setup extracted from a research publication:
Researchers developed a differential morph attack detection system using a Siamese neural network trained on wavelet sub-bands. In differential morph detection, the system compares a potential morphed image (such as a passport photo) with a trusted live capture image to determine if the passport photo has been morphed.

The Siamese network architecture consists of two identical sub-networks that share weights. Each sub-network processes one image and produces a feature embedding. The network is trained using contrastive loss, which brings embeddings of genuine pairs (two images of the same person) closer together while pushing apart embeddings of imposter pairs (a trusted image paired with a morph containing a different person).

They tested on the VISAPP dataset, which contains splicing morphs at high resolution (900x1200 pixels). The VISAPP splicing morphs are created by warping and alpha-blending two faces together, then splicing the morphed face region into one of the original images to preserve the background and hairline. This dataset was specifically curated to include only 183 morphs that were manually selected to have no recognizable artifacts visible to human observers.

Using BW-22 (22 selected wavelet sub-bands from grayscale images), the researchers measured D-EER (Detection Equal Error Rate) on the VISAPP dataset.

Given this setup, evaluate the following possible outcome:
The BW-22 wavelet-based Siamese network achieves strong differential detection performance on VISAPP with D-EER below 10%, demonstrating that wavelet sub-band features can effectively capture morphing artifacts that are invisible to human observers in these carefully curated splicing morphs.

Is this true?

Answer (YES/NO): YES